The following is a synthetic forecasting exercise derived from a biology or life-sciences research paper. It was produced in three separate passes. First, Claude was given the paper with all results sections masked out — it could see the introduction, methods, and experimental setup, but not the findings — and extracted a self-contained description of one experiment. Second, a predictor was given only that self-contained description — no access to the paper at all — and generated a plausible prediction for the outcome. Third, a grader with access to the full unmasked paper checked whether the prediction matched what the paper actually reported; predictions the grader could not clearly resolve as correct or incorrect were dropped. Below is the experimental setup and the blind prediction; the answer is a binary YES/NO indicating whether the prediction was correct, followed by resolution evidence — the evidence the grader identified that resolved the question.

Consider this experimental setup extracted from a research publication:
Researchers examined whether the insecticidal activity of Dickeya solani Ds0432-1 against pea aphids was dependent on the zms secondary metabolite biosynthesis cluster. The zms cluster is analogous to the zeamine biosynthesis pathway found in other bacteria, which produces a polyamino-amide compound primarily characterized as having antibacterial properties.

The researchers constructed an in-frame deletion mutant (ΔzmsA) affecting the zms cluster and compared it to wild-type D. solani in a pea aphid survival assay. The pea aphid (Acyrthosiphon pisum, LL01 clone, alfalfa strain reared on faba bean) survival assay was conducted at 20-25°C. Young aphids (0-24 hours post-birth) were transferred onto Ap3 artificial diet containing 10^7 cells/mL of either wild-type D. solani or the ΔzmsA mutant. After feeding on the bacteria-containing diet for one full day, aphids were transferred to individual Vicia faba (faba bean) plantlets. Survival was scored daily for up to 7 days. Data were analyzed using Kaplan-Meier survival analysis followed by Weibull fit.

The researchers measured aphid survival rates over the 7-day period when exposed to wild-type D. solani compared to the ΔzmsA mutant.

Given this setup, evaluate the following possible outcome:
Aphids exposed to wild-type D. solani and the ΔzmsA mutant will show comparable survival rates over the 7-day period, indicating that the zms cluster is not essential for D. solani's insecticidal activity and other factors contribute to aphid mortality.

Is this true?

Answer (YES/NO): NO